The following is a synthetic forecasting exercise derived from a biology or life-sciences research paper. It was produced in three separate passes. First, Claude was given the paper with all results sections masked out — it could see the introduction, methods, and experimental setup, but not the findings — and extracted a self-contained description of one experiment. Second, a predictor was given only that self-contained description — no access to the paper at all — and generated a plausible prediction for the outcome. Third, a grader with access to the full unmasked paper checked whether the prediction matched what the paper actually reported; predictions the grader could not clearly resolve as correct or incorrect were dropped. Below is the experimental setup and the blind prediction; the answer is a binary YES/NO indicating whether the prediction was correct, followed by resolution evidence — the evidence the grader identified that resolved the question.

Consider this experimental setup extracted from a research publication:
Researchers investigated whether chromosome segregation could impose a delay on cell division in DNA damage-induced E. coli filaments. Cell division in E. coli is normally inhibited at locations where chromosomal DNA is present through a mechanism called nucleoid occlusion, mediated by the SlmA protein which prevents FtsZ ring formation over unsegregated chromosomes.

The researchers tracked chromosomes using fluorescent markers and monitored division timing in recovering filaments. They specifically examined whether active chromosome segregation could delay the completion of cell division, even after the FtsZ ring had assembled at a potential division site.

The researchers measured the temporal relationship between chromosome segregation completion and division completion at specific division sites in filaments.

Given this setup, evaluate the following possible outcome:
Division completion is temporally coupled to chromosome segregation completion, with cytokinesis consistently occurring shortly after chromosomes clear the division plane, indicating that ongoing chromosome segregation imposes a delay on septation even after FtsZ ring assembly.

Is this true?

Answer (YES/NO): YES